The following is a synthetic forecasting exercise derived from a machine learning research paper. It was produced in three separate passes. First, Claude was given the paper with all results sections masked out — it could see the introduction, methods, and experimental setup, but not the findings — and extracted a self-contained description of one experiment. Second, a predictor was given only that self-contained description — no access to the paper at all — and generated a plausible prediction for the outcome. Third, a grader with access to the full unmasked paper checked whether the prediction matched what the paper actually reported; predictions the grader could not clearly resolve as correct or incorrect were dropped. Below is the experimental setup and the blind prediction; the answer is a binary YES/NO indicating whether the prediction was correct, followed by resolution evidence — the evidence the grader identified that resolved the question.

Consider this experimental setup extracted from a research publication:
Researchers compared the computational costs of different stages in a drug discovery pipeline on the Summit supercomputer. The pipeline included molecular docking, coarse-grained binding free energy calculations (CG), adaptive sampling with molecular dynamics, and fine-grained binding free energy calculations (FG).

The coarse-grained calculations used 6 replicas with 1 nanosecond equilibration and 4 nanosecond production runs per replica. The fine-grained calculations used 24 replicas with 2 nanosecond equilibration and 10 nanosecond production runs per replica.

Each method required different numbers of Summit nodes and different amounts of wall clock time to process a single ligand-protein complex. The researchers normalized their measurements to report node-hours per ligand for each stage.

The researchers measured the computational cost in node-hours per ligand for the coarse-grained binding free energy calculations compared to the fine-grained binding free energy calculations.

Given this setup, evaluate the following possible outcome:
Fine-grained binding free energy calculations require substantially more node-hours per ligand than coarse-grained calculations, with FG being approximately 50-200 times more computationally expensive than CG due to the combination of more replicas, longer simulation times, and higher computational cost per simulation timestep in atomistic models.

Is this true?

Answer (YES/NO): NO